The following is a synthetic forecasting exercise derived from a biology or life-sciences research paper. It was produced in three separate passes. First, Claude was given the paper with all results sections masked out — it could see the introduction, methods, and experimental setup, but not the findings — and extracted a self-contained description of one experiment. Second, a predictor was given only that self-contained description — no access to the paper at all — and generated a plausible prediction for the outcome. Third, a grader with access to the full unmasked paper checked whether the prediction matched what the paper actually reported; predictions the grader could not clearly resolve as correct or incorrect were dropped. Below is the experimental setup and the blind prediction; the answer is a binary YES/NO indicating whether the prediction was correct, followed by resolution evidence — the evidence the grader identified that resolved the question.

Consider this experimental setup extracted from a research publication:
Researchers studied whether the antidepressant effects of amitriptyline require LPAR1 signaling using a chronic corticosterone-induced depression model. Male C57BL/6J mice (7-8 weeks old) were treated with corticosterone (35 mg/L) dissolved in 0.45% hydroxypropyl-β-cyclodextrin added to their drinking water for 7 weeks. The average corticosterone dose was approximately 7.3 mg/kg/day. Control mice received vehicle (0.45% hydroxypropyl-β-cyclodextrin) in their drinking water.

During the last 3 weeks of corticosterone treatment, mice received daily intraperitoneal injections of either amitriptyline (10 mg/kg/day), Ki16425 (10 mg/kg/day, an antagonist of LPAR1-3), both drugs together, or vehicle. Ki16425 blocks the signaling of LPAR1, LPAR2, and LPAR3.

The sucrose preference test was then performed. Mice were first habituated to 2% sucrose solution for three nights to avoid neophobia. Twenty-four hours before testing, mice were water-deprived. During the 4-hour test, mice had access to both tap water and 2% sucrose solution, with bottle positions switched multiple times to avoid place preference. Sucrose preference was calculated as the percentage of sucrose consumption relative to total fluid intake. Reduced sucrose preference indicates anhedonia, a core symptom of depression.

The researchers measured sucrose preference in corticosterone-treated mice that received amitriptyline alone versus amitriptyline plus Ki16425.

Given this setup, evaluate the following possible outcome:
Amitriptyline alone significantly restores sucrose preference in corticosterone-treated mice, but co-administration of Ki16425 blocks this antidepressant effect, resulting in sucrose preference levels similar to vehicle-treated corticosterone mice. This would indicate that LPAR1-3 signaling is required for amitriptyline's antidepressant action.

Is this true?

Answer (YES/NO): YES